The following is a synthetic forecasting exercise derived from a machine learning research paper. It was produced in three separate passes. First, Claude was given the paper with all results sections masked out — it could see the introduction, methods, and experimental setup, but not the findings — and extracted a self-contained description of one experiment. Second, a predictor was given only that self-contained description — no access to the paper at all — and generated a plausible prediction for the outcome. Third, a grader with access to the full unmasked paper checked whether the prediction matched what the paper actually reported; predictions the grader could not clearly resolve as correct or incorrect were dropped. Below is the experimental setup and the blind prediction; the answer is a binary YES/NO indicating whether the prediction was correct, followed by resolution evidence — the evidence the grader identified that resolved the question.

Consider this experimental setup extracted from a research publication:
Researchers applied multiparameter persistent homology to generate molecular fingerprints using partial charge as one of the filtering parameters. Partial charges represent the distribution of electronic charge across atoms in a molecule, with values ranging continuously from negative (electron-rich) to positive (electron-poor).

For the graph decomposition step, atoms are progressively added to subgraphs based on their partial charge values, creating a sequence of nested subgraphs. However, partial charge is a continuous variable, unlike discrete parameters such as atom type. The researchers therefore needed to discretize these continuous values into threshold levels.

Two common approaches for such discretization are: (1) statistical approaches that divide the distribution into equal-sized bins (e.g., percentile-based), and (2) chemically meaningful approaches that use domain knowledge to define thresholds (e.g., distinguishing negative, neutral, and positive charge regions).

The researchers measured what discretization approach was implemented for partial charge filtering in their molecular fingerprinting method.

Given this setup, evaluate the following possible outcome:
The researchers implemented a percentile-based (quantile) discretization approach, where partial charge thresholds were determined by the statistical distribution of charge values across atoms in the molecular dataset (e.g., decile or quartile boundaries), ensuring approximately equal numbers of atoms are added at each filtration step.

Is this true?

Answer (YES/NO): YES